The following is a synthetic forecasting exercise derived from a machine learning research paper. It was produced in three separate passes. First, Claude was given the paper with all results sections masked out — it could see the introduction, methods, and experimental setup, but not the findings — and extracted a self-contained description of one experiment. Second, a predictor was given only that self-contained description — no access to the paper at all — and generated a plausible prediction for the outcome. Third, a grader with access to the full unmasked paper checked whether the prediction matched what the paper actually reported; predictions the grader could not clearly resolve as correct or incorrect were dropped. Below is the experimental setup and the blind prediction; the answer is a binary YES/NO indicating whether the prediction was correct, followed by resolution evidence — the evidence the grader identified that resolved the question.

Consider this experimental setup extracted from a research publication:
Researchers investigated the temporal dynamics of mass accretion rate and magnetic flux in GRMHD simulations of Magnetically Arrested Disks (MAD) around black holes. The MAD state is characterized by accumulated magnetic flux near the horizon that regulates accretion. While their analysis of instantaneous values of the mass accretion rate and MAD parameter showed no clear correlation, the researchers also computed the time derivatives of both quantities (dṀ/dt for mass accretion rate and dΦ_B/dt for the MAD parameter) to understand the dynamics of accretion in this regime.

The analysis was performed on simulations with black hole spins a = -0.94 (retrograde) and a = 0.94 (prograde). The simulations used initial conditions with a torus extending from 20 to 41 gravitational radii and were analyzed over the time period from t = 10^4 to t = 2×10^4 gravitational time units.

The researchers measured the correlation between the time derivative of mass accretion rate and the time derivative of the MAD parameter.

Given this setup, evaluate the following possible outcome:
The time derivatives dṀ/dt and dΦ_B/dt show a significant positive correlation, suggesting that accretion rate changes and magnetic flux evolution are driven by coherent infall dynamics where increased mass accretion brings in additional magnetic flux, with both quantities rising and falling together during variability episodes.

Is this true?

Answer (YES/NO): NO